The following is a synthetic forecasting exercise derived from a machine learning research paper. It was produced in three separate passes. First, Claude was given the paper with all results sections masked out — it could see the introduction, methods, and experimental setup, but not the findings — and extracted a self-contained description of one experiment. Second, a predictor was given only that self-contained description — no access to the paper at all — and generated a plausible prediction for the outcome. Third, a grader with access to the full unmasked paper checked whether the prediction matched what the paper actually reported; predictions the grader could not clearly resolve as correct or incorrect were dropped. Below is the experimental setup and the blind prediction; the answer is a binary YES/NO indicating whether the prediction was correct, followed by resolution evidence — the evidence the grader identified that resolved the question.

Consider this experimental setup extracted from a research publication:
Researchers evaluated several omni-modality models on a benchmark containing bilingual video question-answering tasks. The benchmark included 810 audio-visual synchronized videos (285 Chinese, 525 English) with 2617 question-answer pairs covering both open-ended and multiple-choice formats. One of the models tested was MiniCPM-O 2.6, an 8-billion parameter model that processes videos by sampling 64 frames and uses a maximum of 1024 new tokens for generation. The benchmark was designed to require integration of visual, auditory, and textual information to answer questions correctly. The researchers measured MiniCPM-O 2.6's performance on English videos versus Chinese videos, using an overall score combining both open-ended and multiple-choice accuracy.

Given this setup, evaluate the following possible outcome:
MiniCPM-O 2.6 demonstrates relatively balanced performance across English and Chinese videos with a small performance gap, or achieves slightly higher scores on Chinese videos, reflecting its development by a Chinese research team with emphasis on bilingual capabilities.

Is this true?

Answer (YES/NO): NO